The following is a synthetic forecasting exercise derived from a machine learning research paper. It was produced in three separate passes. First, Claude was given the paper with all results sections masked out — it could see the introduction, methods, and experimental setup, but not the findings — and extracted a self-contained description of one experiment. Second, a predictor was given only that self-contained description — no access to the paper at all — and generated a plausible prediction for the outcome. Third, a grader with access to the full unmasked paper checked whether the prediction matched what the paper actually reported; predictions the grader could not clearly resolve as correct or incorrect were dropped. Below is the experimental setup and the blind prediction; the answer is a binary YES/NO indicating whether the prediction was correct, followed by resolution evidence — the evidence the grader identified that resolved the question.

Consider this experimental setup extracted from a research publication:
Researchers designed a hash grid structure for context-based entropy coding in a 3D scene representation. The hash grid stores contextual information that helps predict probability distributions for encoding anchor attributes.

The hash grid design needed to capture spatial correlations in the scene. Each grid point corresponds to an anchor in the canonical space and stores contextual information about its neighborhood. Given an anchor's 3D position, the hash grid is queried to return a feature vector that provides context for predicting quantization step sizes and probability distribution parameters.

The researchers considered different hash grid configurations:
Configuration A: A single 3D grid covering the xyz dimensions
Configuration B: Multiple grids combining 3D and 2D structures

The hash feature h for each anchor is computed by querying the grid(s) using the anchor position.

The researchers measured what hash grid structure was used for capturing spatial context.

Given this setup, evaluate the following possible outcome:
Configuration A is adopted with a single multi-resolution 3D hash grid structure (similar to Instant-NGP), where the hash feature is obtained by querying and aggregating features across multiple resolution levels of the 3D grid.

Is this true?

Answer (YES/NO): NO